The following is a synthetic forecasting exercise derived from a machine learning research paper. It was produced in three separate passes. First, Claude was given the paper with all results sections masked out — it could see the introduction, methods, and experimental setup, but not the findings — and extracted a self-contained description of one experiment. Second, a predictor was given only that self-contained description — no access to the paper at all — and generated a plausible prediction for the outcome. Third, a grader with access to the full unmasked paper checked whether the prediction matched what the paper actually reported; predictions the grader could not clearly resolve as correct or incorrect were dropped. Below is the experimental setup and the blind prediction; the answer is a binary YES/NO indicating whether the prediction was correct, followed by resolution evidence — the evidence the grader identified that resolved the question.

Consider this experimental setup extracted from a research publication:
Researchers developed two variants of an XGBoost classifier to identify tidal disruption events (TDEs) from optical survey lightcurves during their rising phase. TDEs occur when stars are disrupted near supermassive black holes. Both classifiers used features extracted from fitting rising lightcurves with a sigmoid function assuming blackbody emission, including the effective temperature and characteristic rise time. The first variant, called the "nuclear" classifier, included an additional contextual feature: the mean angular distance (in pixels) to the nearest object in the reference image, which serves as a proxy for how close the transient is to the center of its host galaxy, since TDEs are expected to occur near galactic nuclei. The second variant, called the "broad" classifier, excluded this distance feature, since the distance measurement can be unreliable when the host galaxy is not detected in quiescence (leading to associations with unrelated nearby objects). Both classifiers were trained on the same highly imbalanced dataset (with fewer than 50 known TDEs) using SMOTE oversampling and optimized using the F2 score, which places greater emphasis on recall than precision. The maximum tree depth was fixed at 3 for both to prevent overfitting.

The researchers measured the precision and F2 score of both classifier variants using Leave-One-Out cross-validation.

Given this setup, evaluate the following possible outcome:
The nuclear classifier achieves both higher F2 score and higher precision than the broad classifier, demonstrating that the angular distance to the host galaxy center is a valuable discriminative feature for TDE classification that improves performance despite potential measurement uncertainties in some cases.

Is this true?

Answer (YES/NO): YES